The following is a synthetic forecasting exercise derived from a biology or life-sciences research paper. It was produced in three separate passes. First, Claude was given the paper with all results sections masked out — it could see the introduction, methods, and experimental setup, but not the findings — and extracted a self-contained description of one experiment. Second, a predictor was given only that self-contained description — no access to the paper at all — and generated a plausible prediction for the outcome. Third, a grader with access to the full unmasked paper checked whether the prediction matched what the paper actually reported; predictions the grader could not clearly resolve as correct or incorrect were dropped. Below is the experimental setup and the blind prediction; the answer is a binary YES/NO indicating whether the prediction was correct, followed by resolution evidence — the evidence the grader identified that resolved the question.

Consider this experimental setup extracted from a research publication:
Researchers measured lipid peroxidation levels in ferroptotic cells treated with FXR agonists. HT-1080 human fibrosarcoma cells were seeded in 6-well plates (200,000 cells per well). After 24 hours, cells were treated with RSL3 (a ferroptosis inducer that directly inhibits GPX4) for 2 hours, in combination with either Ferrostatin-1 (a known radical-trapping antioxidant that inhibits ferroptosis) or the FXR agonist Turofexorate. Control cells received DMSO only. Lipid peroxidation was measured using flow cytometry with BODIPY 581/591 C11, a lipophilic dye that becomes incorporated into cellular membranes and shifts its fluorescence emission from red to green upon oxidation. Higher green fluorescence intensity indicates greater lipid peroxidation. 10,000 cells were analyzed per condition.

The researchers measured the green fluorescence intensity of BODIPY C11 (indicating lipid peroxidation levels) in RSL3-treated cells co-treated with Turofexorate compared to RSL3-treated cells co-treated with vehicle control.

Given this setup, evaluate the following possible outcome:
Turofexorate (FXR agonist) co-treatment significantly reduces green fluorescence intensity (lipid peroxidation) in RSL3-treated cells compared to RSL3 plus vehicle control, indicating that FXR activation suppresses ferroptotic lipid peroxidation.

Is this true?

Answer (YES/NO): YES